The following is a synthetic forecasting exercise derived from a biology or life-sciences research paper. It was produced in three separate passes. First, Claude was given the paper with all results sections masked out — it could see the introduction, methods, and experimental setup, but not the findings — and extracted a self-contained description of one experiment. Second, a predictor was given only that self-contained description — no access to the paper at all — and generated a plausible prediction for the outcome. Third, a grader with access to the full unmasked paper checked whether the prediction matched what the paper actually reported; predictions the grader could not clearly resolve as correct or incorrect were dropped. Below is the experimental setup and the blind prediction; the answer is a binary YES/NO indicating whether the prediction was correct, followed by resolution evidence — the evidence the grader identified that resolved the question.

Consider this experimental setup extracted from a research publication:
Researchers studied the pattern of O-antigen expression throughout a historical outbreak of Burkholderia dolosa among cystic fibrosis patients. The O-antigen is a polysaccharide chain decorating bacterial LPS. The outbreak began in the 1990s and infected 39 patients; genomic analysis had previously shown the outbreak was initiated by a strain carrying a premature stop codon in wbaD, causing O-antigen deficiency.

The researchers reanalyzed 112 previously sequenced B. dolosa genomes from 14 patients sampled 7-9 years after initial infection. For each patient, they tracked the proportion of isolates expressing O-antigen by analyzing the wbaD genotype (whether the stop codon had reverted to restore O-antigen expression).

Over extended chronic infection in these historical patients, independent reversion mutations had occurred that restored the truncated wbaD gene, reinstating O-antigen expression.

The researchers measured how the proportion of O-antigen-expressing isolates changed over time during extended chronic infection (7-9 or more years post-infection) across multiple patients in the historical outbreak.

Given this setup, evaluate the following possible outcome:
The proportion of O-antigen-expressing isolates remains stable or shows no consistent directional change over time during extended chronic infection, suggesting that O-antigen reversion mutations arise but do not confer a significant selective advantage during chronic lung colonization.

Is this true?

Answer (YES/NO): NO